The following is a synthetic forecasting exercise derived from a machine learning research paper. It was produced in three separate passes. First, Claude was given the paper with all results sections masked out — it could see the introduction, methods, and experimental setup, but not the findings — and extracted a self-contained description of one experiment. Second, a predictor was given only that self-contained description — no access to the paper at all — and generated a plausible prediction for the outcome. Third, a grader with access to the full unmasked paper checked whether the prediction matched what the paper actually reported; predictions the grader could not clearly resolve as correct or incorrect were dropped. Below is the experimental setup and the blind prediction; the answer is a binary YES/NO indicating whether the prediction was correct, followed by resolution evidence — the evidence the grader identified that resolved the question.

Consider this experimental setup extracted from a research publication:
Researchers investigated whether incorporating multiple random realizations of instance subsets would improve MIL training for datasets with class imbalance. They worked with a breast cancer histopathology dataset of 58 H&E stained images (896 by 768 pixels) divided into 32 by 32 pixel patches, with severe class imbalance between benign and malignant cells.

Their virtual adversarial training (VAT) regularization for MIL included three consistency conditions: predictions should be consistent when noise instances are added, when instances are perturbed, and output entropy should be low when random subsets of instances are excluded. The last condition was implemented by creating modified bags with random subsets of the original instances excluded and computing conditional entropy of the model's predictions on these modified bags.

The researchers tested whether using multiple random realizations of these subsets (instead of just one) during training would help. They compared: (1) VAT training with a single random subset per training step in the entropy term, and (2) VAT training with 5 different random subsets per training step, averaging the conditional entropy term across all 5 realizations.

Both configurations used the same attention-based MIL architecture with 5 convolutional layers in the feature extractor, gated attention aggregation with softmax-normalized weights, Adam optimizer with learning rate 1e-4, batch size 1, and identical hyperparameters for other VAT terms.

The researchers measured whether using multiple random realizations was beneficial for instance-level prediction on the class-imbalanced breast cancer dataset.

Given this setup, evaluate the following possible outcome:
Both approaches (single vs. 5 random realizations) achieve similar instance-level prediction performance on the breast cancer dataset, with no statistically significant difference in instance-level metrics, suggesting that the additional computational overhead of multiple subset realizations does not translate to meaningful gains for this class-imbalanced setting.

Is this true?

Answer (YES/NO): NO